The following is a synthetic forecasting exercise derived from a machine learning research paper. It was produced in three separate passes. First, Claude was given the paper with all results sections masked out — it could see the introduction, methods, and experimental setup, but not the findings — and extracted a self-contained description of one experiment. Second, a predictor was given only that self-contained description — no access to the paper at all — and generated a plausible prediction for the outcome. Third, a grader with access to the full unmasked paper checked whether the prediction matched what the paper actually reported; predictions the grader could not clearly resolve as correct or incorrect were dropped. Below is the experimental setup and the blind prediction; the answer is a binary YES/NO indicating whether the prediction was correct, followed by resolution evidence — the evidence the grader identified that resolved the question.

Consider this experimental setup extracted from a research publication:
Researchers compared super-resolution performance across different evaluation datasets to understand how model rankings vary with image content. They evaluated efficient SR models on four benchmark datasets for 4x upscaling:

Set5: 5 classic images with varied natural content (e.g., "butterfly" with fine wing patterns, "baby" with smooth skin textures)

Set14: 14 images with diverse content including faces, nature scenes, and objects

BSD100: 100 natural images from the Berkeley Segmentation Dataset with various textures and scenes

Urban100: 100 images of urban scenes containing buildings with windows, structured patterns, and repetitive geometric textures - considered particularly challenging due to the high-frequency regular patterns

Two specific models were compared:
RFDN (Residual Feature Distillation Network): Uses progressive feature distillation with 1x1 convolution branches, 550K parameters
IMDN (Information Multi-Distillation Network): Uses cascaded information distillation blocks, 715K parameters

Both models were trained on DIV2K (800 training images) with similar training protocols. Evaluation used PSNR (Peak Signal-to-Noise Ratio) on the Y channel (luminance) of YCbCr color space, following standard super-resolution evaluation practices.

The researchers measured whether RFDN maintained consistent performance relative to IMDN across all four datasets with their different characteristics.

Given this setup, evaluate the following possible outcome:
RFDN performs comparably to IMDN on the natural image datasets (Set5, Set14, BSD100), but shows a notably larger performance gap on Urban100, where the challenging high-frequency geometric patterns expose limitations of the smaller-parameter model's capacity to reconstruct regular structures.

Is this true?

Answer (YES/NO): NO